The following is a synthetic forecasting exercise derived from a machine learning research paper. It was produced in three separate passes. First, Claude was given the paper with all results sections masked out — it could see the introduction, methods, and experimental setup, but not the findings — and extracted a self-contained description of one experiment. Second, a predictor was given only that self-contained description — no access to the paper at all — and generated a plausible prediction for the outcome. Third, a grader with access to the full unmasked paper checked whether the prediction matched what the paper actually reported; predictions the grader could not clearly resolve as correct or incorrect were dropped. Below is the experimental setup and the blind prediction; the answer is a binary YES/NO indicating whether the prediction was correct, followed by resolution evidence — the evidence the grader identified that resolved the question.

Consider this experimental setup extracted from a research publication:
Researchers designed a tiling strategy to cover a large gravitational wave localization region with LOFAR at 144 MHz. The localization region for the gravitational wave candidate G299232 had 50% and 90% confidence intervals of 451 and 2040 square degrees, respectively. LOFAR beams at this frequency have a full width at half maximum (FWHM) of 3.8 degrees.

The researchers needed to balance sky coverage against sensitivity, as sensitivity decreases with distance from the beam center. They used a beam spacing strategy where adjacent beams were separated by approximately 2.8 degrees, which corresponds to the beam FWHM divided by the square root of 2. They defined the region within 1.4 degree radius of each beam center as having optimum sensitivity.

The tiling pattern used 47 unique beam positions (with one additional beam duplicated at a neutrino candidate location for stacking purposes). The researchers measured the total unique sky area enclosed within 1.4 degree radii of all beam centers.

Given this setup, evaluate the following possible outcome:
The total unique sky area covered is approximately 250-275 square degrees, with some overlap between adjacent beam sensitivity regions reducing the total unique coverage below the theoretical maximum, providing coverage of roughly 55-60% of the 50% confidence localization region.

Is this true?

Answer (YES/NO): NO